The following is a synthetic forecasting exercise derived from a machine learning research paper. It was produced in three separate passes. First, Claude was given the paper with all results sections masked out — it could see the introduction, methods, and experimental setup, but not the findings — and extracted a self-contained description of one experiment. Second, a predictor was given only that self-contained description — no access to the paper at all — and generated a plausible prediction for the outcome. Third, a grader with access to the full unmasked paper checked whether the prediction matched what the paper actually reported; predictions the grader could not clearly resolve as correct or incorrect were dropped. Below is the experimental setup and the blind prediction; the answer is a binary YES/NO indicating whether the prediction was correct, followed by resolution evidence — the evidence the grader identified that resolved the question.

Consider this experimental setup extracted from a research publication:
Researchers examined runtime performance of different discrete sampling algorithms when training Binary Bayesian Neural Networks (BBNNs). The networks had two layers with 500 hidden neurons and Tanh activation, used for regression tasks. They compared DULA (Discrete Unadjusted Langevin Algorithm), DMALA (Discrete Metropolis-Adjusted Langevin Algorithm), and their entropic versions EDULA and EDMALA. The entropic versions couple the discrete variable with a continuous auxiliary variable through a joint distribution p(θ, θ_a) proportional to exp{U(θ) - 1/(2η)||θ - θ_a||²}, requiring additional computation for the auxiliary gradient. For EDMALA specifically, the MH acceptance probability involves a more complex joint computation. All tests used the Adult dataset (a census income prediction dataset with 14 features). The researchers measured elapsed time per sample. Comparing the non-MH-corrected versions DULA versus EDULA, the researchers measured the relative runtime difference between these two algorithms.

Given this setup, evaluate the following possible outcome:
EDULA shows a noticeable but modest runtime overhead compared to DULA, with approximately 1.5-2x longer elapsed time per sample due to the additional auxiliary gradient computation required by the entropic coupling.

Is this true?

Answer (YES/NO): NO